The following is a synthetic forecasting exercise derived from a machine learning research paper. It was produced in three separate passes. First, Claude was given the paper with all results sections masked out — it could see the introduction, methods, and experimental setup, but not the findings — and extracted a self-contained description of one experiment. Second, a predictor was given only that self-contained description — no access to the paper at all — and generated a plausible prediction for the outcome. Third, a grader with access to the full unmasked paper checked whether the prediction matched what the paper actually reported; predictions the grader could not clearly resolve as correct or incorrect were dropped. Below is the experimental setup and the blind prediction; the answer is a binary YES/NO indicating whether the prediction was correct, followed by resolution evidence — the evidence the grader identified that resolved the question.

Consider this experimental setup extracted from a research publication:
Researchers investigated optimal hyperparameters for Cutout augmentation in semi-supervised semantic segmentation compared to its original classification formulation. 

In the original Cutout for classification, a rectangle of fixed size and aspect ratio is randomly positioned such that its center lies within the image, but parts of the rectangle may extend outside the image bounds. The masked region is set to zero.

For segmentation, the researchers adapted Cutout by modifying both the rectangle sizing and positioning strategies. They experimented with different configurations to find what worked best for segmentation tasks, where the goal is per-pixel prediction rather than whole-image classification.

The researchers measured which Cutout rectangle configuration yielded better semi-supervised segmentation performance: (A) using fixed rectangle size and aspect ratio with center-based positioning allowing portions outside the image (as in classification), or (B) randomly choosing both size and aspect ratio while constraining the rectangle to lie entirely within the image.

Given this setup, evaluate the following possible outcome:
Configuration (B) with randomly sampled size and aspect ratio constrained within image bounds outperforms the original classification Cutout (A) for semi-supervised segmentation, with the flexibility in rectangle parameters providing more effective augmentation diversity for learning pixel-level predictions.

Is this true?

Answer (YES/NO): YES